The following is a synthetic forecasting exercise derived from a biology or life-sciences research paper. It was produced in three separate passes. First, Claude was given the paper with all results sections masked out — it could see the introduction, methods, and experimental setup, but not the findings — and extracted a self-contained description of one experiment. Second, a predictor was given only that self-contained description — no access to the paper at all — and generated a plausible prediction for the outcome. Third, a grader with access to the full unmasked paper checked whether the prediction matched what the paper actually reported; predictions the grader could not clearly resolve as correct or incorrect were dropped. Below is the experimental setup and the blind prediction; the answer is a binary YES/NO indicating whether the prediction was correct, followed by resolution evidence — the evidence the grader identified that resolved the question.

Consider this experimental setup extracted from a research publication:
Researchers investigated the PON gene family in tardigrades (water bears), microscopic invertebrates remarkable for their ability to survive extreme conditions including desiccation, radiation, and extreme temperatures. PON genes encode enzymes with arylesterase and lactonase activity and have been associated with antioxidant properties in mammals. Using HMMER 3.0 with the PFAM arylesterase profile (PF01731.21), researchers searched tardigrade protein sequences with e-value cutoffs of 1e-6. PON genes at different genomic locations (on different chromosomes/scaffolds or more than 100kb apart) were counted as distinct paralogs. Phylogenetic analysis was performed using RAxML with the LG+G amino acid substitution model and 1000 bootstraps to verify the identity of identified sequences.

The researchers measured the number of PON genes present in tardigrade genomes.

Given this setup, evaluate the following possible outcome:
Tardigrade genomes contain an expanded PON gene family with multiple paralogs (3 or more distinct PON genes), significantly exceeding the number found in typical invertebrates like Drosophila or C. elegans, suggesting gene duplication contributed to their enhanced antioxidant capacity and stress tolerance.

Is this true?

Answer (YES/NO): NO